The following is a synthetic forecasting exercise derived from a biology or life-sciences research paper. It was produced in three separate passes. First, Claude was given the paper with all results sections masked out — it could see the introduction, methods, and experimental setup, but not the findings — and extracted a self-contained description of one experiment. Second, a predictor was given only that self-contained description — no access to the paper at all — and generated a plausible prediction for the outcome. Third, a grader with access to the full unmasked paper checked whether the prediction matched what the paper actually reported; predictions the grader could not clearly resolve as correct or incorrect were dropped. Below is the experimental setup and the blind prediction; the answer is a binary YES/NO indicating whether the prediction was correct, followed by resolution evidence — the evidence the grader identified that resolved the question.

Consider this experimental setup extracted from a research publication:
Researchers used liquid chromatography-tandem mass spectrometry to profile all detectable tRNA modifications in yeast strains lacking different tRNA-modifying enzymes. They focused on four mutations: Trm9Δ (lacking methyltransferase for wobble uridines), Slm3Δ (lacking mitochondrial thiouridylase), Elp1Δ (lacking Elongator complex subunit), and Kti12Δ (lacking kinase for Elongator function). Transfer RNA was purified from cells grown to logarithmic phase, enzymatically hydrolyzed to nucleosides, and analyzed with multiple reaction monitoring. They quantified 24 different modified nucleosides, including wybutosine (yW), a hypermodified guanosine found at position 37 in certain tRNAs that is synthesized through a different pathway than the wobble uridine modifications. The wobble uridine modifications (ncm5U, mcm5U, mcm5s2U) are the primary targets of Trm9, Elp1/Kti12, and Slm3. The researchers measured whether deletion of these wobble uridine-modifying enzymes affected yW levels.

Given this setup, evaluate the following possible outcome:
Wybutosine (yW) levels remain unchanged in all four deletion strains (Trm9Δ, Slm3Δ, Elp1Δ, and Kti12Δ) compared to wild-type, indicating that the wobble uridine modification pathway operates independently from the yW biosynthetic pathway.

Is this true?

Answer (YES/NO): NO